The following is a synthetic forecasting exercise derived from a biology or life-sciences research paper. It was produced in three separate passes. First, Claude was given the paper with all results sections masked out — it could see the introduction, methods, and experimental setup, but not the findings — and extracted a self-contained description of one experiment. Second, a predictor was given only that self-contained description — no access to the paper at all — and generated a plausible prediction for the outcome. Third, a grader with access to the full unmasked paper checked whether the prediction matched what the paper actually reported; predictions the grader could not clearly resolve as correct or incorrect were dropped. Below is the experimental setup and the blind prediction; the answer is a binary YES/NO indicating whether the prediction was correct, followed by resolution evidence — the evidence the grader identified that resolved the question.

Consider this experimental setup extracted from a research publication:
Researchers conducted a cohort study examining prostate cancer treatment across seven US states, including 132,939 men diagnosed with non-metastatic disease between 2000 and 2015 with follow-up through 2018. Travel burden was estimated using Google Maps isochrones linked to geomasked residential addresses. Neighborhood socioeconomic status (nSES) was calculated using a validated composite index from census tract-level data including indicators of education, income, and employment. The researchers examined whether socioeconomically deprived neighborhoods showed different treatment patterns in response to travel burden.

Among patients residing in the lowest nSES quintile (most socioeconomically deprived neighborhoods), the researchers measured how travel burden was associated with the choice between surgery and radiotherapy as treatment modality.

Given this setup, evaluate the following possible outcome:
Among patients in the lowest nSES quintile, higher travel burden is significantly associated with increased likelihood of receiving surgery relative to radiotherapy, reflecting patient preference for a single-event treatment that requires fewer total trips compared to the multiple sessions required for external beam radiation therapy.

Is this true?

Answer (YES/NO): YES